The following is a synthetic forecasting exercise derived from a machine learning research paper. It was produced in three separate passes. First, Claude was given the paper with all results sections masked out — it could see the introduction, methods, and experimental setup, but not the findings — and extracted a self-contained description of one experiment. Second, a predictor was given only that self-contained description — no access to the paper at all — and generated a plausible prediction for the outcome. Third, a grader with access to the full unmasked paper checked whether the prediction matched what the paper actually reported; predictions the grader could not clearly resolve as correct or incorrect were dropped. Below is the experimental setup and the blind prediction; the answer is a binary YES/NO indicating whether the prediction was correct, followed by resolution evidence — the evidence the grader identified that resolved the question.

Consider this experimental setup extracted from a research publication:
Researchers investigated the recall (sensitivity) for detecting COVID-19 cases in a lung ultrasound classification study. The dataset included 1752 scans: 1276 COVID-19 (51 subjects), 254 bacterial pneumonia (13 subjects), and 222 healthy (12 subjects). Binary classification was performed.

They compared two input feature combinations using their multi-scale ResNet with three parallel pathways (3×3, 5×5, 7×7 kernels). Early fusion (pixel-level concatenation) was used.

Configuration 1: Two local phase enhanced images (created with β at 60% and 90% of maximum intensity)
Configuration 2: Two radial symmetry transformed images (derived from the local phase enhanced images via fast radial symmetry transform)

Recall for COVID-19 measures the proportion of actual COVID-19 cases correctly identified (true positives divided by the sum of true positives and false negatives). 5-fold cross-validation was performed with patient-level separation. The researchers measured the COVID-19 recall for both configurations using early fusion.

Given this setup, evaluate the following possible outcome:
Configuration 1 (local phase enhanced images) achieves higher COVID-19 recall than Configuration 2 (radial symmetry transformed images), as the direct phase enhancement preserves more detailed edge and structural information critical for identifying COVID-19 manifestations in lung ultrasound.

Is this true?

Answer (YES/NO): NO